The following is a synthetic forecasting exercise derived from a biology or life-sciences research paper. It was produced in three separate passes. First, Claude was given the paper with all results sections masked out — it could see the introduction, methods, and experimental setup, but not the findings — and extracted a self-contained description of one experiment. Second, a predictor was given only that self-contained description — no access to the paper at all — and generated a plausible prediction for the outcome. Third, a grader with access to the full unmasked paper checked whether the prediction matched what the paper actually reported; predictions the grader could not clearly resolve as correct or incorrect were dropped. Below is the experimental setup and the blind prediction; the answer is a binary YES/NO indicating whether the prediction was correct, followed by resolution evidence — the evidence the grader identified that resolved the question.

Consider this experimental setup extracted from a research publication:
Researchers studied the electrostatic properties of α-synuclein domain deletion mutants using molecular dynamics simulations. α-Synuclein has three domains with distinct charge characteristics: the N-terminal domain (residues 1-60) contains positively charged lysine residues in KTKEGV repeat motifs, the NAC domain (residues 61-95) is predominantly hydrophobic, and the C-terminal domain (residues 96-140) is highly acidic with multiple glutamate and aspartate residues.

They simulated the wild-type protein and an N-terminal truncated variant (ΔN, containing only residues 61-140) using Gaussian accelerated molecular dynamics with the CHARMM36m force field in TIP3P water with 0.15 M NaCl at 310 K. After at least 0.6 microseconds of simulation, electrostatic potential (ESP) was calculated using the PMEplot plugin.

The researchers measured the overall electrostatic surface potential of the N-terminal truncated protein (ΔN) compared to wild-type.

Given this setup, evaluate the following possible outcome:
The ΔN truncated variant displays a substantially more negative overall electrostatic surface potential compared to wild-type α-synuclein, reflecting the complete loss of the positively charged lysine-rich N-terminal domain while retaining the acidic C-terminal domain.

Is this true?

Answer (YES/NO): YES